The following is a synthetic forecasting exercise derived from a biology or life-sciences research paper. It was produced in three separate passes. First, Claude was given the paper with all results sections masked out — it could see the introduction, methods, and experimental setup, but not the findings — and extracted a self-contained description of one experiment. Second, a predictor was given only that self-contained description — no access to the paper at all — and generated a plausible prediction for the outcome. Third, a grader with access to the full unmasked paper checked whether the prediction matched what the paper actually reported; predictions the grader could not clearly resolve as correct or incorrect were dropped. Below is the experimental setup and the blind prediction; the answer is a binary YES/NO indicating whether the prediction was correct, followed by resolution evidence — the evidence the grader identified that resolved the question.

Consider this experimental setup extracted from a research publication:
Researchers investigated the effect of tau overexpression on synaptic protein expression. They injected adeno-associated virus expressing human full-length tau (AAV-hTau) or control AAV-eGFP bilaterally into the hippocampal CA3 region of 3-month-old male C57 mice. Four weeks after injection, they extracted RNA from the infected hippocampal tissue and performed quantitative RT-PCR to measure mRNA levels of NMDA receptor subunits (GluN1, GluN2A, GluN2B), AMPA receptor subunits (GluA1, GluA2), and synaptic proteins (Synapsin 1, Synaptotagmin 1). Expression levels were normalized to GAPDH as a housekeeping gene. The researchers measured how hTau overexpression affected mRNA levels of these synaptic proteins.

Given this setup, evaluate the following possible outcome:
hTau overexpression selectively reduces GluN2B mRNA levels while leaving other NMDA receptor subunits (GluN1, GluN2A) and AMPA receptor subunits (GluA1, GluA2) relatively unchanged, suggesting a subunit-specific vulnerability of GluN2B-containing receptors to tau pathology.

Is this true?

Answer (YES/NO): NO